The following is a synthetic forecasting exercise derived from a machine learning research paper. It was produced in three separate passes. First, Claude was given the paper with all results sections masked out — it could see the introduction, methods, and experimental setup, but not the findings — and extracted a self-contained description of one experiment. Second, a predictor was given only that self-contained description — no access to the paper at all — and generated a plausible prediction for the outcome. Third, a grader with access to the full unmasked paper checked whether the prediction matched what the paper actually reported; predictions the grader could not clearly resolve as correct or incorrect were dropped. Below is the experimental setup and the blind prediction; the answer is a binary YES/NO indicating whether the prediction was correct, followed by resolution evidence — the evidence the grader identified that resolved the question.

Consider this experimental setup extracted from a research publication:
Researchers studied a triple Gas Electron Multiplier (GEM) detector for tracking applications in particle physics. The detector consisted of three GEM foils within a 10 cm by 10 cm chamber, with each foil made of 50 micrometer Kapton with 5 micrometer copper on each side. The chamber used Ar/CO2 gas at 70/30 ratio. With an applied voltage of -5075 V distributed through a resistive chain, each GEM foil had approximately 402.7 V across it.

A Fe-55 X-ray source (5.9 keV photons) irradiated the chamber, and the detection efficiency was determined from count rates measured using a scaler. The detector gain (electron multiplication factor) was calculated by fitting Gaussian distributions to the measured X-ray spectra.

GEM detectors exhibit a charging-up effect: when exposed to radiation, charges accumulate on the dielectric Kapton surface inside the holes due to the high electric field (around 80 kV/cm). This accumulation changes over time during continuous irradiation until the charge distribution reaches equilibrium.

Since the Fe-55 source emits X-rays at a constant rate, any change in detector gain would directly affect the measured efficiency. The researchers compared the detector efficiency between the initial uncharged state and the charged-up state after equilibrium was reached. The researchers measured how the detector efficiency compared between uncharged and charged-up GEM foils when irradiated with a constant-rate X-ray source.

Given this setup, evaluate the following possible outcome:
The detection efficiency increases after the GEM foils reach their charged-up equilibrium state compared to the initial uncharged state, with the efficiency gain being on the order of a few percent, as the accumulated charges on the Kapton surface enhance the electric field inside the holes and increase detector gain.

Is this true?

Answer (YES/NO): NO